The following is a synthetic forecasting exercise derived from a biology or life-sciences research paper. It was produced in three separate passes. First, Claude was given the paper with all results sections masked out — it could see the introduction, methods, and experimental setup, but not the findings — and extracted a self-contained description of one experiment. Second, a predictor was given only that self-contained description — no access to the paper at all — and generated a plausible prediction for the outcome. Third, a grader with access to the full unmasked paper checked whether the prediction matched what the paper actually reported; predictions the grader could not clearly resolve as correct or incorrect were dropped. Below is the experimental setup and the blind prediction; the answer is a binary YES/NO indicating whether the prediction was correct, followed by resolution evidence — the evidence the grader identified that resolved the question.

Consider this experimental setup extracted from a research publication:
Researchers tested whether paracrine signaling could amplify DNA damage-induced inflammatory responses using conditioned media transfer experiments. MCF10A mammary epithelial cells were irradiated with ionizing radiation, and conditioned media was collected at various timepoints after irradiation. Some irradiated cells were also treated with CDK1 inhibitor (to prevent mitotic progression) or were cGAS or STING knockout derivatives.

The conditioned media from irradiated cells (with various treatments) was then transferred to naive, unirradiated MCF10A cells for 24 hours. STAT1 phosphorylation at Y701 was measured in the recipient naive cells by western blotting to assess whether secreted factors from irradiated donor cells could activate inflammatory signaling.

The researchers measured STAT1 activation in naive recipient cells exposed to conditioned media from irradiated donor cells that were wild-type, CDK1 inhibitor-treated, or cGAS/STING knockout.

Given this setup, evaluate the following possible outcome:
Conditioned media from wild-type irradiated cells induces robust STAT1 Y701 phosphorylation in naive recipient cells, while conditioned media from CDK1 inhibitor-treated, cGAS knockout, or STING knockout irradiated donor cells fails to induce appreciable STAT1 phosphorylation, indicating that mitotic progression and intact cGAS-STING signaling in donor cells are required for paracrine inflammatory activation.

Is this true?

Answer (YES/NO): YES